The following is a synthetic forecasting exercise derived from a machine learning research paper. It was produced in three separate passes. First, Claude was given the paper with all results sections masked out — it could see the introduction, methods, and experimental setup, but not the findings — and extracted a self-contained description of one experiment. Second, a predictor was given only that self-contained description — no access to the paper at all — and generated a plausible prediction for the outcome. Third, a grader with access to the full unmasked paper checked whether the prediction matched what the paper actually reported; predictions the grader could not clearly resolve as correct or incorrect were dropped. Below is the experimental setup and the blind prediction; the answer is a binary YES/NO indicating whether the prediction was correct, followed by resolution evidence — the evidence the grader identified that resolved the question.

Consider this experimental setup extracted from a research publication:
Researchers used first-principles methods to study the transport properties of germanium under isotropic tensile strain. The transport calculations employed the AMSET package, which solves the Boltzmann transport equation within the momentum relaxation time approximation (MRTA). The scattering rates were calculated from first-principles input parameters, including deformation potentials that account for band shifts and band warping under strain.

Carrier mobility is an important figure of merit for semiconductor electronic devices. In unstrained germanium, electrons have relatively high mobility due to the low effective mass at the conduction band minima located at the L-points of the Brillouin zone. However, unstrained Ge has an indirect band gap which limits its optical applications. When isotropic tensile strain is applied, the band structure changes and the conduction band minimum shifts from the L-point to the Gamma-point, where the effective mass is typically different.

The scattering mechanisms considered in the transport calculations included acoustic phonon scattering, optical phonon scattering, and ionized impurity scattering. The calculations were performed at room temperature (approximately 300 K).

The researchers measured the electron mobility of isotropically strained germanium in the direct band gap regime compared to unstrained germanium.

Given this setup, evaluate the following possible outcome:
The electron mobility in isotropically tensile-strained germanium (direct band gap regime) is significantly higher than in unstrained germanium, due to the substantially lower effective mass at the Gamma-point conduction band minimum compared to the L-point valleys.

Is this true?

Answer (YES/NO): YES